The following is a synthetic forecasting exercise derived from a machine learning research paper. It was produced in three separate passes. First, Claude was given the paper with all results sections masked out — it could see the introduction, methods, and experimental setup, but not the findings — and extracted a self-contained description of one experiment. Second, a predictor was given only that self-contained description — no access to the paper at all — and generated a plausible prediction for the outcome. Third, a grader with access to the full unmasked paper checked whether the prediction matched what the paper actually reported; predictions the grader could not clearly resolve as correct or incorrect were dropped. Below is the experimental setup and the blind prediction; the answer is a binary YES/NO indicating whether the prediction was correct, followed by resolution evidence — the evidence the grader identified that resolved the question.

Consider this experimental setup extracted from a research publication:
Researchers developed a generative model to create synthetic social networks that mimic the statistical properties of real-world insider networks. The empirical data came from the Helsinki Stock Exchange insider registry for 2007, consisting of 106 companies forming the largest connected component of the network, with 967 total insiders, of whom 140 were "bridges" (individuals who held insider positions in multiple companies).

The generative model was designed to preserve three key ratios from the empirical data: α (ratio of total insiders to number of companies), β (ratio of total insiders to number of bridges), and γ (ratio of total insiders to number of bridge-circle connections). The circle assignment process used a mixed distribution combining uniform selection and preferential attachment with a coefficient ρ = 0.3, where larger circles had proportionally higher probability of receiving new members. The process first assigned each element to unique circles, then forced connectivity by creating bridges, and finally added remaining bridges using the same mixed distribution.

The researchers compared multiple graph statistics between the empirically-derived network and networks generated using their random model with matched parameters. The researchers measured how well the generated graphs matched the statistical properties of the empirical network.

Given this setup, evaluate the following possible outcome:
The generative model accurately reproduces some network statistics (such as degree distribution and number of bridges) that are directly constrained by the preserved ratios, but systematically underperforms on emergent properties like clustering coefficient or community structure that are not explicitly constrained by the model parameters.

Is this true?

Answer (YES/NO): NO